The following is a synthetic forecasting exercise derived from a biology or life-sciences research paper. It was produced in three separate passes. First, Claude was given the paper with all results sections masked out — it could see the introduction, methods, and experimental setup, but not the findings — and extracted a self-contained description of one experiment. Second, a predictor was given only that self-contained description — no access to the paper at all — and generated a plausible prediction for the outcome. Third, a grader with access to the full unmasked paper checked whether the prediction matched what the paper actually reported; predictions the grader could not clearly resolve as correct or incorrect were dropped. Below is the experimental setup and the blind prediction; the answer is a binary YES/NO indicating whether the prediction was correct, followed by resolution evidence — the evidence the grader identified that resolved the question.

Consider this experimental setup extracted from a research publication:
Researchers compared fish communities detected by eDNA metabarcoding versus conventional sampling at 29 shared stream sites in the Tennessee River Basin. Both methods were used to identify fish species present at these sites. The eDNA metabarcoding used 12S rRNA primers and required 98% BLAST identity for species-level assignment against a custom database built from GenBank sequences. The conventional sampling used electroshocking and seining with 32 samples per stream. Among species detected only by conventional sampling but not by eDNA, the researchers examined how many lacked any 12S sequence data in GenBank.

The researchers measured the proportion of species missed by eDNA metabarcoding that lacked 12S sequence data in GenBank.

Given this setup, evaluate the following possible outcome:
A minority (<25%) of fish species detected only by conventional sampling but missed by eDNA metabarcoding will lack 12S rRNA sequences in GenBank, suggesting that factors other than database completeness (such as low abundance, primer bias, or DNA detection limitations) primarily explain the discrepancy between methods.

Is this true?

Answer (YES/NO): NO